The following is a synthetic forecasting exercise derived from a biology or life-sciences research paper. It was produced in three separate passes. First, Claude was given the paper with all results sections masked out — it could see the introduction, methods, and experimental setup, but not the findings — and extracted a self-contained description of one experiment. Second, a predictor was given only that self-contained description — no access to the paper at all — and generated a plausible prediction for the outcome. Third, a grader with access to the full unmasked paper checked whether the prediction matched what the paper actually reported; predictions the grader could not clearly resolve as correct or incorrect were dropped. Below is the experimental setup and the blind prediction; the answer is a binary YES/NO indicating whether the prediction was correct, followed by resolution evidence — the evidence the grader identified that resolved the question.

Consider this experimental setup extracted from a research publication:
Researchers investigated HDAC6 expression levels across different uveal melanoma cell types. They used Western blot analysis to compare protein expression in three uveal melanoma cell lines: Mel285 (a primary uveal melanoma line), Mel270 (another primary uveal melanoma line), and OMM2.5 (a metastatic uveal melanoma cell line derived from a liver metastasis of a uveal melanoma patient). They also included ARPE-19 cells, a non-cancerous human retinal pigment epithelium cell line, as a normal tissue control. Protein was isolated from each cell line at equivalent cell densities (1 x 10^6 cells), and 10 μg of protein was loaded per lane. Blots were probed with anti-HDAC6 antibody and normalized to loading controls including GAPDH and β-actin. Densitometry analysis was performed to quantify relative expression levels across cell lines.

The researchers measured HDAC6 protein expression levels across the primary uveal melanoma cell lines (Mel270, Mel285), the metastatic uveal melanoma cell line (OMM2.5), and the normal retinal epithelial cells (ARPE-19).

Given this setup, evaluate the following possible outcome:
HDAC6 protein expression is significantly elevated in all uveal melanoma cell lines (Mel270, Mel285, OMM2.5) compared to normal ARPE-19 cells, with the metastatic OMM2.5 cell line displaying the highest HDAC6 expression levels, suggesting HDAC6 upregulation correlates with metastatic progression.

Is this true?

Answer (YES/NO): NO